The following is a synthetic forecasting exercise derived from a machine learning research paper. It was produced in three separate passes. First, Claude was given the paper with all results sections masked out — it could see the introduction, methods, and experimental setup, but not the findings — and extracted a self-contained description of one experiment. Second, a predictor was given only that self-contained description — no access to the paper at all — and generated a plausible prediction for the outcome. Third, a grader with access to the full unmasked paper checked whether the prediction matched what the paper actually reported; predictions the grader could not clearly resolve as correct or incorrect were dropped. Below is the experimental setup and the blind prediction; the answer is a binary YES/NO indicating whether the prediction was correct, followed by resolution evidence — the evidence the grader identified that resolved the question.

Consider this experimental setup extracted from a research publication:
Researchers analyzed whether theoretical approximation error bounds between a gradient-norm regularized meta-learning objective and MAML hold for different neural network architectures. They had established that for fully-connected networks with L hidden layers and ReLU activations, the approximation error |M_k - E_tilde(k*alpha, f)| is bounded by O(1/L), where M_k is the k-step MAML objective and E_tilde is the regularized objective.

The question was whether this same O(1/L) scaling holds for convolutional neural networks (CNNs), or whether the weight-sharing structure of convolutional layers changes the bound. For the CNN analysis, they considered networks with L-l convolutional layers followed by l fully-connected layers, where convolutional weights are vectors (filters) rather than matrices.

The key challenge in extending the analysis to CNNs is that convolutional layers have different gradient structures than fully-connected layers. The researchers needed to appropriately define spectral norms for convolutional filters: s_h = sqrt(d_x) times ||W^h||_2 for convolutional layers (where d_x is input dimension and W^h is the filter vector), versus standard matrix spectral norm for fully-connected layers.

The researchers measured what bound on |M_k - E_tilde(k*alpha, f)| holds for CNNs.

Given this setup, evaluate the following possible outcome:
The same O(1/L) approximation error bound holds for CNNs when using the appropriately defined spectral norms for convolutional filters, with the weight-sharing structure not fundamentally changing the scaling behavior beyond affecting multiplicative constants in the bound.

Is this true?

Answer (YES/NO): YES